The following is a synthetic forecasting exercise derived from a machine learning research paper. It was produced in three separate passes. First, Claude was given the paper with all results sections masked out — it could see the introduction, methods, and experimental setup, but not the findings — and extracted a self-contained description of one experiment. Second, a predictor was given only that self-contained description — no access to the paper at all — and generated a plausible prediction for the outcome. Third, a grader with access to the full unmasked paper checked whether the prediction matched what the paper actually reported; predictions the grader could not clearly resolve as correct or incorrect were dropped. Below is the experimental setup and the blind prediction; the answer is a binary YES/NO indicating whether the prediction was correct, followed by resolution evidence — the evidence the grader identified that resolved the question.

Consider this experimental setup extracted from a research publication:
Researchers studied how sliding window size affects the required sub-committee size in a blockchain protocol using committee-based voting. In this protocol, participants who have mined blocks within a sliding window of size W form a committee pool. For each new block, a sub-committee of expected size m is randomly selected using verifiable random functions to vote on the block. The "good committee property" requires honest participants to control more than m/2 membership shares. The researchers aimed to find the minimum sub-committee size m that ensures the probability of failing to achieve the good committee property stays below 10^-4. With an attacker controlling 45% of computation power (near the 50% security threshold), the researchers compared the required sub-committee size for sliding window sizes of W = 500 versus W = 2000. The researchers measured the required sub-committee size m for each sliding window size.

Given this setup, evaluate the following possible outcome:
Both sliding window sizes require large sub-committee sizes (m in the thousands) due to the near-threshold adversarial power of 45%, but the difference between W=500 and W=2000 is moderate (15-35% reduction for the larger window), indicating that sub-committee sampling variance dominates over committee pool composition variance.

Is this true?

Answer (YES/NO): NO